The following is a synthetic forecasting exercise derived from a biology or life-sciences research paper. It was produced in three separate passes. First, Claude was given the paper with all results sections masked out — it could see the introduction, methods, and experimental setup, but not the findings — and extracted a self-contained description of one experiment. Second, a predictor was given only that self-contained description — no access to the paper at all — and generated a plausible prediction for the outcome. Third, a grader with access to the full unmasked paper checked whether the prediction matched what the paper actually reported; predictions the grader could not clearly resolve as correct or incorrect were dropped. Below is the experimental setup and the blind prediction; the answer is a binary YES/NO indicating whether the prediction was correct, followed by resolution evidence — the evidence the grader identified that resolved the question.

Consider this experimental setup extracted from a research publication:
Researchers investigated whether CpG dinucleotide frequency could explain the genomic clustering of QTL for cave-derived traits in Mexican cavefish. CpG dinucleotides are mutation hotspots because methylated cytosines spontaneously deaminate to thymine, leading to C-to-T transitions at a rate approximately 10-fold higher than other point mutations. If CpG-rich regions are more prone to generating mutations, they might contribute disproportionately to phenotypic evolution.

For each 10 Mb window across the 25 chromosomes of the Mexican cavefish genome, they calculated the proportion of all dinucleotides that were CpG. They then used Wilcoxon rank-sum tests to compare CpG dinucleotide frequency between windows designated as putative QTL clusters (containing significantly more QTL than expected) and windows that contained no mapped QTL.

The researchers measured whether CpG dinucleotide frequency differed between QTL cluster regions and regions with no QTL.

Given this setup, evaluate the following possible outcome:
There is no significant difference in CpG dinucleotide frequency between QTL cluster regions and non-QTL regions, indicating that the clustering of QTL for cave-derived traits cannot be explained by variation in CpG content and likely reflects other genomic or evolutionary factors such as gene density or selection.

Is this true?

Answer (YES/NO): YES